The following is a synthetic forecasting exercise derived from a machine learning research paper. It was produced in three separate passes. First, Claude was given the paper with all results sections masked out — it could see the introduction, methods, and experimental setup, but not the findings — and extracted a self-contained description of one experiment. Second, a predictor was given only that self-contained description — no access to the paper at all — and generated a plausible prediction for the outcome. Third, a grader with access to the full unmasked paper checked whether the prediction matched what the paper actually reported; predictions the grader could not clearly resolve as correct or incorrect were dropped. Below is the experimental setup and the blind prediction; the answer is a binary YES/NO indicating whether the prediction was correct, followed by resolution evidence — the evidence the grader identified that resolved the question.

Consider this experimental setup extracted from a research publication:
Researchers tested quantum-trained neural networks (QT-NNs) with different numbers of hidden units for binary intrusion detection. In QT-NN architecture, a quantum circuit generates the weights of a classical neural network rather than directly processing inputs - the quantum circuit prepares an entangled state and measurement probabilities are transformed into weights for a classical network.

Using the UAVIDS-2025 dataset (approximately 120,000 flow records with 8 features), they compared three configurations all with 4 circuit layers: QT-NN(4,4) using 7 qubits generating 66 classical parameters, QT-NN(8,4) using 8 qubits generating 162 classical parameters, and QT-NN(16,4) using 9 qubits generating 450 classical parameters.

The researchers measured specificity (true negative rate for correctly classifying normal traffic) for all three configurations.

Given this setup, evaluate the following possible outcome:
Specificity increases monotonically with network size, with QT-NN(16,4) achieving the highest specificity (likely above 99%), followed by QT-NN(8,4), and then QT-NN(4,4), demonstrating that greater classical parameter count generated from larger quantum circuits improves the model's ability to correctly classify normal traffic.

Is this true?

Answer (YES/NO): NO